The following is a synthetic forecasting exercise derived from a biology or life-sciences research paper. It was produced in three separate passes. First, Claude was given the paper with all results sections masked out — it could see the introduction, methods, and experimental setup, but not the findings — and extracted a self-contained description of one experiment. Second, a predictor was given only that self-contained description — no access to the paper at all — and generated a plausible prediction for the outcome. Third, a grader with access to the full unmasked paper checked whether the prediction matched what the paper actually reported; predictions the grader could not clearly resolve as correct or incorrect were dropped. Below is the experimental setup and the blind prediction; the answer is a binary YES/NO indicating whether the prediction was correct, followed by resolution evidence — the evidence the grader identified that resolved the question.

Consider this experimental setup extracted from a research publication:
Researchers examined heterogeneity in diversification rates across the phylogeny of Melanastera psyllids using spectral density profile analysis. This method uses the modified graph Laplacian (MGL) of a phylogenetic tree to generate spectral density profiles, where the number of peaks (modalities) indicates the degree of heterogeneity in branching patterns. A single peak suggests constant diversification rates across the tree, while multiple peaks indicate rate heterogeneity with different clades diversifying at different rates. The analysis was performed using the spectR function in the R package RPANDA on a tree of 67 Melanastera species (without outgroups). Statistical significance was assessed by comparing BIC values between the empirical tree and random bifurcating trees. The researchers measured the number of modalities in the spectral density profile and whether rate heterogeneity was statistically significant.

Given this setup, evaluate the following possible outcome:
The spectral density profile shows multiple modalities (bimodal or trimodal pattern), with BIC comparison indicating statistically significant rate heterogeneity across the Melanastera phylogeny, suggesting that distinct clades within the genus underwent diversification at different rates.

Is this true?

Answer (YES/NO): NO